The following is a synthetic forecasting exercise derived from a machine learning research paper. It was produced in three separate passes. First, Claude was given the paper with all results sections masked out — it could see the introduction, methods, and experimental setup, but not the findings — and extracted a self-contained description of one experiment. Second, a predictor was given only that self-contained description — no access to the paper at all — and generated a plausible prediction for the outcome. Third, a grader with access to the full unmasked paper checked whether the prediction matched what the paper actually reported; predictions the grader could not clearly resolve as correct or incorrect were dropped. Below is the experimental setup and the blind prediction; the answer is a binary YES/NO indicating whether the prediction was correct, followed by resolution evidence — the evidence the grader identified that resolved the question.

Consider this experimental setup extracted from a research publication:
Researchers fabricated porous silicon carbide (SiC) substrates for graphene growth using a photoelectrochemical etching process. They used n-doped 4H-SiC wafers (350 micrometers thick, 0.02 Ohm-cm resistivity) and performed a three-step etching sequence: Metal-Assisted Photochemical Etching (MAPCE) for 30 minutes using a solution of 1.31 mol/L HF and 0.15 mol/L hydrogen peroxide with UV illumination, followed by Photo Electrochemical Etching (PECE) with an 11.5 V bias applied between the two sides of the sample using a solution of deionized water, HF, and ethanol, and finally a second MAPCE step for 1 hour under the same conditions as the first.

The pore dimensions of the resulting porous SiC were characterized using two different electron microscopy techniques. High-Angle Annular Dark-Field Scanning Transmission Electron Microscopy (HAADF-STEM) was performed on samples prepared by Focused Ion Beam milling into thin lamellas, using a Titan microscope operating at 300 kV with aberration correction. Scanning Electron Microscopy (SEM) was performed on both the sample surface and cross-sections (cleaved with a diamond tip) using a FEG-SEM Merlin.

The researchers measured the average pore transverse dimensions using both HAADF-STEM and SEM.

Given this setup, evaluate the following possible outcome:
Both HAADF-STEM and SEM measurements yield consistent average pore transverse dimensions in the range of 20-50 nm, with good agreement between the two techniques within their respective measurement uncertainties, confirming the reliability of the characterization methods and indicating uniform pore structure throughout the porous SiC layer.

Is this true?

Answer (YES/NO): NO